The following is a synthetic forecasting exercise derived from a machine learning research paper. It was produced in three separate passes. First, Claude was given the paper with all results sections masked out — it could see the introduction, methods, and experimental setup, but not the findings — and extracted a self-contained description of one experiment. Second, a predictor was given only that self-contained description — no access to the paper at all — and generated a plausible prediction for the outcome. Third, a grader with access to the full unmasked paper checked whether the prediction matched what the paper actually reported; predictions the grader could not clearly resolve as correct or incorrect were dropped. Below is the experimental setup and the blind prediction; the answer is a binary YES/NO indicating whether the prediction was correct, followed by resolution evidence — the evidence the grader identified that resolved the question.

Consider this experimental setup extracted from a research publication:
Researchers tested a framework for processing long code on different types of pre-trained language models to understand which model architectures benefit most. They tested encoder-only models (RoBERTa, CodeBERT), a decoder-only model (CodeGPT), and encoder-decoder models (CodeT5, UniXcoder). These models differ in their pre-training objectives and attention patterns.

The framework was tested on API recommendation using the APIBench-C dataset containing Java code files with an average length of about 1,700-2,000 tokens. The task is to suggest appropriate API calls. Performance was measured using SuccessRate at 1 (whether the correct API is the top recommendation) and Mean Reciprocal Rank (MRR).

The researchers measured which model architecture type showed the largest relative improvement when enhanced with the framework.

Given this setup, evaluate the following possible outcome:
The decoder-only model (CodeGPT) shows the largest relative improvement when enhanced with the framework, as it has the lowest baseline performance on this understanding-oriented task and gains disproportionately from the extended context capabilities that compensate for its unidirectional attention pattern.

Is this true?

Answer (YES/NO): NO